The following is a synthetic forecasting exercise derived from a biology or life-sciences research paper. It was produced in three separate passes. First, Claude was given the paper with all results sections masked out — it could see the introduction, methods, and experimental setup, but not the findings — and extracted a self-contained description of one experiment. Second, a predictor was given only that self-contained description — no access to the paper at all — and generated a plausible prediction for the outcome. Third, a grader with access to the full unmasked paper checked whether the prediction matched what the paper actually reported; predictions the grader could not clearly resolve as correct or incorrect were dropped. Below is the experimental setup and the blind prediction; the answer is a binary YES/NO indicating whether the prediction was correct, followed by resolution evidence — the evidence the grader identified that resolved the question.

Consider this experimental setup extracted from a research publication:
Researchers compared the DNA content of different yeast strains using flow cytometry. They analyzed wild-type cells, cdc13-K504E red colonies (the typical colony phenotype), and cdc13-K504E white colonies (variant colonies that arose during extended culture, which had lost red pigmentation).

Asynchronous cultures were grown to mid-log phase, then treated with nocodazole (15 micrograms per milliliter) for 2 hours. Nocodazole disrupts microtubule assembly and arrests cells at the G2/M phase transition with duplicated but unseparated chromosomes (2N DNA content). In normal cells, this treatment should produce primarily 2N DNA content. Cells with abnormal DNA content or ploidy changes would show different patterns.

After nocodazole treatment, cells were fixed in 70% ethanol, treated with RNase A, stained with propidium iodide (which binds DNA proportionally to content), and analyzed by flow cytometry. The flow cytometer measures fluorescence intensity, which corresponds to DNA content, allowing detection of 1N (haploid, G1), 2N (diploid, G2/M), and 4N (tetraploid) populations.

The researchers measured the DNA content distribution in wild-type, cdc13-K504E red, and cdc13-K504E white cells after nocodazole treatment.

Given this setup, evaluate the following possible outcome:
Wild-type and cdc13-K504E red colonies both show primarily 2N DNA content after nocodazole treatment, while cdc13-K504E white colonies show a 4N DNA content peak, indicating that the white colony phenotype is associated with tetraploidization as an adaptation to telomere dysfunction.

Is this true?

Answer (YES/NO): YES